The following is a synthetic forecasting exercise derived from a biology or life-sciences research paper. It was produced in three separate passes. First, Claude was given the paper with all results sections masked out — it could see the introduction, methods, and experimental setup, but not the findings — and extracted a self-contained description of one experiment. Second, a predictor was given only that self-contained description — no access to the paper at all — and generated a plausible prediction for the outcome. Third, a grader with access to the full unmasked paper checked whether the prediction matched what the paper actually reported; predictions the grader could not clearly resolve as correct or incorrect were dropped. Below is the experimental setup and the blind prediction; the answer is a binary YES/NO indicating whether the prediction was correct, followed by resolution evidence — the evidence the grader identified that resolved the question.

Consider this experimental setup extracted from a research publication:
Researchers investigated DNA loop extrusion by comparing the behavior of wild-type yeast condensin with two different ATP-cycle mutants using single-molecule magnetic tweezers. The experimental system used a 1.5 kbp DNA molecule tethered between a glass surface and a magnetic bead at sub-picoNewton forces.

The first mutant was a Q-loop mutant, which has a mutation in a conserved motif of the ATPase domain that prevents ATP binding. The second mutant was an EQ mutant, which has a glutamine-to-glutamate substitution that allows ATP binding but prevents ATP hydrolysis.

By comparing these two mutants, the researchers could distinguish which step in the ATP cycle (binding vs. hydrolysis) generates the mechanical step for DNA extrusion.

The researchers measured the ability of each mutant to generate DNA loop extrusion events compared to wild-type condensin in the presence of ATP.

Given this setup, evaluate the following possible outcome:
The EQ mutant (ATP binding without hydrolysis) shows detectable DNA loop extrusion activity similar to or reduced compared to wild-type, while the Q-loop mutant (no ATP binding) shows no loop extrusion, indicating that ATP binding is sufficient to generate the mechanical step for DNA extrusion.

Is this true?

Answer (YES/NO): YES